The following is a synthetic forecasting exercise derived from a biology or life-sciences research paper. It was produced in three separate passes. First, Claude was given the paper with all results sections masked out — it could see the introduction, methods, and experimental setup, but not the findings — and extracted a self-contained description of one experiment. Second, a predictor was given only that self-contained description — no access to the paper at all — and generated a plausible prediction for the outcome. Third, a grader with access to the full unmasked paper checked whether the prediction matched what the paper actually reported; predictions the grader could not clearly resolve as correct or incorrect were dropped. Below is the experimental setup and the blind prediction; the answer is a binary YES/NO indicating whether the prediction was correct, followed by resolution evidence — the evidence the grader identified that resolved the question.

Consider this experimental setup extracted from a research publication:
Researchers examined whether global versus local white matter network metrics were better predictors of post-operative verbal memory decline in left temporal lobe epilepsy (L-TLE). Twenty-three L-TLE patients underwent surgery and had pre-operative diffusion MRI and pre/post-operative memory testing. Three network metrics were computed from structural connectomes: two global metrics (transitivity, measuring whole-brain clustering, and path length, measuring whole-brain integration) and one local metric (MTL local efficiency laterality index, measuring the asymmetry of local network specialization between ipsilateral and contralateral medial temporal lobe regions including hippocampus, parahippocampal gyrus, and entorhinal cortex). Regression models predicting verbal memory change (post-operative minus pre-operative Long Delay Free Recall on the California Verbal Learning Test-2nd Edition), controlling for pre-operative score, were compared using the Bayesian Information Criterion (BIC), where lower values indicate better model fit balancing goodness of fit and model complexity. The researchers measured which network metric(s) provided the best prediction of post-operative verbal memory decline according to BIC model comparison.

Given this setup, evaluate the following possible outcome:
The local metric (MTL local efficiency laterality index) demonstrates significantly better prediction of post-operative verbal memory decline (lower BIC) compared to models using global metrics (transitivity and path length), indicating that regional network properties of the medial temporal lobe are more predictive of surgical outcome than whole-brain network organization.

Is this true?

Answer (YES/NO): YES